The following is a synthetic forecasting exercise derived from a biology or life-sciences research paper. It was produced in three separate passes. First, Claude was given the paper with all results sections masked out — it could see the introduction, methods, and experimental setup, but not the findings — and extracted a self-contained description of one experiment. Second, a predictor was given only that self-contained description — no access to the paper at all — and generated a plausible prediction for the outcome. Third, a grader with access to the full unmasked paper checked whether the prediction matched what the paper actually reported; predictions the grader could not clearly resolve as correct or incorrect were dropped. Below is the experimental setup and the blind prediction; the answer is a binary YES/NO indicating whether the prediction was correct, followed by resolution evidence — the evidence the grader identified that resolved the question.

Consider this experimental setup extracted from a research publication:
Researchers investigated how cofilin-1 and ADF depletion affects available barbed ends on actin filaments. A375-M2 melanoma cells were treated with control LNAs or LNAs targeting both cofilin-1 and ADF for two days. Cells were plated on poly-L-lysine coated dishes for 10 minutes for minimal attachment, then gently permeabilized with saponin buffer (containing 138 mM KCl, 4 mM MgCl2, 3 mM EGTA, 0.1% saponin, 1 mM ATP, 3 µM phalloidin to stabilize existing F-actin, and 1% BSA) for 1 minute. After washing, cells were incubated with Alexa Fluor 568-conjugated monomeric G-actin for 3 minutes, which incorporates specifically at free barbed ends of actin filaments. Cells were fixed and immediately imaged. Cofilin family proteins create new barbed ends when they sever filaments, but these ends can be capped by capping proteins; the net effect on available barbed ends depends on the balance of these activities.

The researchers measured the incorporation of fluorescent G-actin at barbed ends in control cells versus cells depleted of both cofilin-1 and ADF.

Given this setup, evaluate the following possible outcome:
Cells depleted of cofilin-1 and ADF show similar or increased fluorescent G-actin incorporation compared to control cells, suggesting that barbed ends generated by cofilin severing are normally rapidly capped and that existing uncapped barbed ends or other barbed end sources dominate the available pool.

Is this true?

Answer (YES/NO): YES